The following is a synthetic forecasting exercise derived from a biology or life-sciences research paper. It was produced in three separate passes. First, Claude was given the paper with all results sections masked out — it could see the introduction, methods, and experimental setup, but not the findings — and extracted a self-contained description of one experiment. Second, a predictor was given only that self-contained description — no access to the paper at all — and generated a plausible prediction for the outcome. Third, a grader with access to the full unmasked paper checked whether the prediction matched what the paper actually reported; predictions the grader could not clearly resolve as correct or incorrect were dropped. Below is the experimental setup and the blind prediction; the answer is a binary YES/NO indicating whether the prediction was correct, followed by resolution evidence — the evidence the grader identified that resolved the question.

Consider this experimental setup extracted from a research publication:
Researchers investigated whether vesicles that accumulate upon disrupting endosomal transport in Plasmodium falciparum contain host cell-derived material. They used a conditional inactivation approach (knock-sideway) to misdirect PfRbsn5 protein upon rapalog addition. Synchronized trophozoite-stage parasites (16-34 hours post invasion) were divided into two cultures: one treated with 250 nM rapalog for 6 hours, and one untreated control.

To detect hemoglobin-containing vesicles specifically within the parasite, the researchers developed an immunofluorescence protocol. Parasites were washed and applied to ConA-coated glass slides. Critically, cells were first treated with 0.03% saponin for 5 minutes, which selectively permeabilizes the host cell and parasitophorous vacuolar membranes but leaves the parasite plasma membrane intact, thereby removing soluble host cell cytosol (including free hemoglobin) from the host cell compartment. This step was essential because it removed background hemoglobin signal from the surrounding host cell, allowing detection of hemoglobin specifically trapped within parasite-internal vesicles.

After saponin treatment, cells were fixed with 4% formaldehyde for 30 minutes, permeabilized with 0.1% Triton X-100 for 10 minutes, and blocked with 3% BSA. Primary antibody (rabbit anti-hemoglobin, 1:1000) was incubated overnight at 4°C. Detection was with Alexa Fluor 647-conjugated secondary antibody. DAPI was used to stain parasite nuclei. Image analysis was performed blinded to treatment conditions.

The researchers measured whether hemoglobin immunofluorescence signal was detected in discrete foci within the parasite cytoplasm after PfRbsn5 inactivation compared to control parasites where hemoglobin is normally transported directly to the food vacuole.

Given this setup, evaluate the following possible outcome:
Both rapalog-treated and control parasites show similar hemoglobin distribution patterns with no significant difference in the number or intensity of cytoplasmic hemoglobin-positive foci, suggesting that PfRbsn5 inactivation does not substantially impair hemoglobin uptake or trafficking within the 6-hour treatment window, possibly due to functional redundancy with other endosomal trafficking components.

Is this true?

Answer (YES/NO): NO